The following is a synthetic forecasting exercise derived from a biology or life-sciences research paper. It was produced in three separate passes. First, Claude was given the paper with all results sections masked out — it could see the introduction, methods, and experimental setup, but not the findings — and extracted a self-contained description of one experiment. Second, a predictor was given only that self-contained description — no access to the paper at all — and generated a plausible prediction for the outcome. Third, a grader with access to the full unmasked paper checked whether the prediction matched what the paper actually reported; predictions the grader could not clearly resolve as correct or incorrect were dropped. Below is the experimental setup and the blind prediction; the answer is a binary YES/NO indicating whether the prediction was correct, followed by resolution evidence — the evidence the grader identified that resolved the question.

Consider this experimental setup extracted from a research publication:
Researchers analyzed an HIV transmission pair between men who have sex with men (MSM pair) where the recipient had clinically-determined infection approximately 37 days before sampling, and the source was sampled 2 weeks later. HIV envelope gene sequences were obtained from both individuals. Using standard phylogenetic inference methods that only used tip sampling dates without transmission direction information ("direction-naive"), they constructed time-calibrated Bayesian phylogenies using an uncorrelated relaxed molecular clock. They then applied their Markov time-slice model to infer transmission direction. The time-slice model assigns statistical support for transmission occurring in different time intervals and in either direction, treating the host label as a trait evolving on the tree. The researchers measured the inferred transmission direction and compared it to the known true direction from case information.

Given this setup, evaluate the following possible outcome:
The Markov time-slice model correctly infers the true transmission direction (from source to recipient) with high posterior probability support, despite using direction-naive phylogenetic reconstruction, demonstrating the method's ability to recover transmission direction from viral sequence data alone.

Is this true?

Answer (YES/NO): NO